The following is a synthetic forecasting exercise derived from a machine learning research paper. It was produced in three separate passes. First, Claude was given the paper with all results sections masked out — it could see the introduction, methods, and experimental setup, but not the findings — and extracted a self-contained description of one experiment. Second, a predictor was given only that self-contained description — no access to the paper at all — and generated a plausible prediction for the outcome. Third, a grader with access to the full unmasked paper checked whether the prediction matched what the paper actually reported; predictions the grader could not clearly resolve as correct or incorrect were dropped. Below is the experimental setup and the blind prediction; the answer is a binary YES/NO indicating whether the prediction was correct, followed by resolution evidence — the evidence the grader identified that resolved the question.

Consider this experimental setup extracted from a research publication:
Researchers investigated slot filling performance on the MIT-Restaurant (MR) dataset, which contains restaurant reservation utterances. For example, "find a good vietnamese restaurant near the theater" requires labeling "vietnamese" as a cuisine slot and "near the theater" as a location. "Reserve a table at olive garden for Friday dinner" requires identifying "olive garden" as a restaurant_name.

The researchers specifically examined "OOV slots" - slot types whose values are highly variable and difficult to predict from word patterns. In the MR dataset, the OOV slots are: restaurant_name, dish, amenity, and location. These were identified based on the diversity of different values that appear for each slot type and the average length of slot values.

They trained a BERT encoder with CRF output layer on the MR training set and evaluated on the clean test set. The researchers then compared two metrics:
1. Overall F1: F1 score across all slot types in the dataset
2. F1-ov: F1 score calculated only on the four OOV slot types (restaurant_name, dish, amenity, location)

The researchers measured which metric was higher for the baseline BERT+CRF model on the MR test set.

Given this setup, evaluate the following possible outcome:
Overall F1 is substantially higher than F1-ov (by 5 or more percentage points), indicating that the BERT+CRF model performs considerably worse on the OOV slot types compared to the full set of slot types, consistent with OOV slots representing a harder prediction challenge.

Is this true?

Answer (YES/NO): NO